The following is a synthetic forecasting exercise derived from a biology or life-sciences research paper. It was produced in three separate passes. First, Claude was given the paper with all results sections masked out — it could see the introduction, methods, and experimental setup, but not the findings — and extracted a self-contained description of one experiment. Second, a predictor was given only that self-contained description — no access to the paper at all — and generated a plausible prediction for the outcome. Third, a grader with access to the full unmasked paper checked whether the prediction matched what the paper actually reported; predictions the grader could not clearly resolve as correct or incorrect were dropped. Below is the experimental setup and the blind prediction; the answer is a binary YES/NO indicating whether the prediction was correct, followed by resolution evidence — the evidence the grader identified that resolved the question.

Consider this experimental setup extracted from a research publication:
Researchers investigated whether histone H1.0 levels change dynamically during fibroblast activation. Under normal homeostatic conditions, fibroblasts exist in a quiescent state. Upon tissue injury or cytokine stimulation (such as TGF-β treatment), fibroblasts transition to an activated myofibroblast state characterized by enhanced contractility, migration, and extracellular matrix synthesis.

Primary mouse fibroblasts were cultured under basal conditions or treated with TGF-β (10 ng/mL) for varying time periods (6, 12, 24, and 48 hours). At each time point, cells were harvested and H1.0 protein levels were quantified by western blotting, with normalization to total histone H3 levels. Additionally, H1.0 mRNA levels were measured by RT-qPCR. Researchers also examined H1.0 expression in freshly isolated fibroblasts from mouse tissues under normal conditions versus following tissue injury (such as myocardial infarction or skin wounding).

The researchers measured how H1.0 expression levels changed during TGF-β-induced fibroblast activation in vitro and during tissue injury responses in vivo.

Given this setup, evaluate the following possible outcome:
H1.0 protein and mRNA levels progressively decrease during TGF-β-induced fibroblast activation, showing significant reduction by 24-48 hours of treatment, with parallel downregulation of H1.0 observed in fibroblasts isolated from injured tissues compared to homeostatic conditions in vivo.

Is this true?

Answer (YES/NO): NO